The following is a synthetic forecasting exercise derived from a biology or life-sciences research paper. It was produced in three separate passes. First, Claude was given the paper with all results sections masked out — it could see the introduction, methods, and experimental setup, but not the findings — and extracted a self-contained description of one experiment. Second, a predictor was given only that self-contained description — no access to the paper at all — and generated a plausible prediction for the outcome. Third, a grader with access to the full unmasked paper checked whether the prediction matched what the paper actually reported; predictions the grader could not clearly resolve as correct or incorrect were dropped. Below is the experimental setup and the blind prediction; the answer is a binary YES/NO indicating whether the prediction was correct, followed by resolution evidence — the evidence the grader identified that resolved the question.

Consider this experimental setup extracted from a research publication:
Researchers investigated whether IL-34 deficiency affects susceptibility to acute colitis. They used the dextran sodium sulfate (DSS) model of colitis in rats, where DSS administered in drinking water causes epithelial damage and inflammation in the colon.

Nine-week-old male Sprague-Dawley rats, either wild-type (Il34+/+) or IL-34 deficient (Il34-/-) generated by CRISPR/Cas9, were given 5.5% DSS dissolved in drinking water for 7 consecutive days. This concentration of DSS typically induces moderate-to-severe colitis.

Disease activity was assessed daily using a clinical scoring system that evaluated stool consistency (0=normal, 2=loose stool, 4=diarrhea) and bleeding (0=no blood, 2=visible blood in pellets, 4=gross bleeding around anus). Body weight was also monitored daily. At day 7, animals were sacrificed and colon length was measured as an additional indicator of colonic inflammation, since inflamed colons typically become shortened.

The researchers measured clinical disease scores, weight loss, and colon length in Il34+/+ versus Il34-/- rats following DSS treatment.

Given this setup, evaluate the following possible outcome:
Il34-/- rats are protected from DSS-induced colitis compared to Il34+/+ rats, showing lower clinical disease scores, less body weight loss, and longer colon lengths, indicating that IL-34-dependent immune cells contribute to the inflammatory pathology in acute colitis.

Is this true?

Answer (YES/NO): NO